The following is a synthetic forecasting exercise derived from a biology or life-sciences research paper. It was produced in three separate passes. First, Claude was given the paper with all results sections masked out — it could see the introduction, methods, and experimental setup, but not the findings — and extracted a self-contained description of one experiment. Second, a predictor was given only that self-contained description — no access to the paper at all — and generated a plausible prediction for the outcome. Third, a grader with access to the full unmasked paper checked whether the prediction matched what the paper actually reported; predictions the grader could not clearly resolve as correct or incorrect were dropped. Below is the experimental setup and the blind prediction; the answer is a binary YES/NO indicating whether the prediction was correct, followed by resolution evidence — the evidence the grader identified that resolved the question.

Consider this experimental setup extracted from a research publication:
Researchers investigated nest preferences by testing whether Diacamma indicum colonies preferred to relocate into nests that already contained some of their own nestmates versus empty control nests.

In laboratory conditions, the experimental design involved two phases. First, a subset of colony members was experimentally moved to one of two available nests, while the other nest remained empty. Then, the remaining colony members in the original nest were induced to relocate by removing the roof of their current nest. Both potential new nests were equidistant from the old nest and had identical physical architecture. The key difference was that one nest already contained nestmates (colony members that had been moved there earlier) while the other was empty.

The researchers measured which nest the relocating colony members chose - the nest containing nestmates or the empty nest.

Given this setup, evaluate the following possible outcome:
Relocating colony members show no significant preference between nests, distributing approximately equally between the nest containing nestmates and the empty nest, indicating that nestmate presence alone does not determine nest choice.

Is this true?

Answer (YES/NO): NO